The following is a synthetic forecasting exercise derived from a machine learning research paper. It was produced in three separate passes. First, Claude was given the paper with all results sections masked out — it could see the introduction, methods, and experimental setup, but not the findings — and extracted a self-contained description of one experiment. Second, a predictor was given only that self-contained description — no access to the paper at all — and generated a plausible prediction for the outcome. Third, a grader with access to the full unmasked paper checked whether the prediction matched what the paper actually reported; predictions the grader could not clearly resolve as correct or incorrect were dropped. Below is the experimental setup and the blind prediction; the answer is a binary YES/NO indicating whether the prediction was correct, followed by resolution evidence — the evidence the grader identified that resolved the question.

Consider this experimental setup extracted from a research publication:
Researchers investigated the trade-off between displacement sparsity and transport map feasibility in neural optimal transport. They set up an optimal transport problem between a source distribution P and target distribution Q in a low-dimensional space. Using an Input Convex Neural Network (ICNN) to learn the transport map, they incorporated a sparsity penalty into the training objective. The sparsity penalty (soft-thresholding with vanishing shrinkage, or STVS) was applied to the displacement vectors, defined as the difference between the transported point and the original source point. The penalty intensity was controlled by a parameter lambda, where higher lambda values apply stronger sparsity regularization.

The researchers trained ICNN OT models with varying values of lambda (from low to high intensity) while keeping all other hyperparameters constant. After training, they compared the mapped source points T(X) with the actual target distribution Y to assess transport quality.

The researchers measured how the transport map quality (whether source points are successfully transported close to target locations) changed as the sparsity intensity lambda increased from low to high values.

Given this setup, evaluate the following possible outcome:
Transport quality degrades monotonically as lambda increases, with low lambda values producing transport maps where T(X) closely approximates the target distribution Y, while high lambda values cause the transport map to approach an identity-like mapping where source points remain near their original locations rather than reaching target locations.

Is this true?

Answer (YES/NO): YES